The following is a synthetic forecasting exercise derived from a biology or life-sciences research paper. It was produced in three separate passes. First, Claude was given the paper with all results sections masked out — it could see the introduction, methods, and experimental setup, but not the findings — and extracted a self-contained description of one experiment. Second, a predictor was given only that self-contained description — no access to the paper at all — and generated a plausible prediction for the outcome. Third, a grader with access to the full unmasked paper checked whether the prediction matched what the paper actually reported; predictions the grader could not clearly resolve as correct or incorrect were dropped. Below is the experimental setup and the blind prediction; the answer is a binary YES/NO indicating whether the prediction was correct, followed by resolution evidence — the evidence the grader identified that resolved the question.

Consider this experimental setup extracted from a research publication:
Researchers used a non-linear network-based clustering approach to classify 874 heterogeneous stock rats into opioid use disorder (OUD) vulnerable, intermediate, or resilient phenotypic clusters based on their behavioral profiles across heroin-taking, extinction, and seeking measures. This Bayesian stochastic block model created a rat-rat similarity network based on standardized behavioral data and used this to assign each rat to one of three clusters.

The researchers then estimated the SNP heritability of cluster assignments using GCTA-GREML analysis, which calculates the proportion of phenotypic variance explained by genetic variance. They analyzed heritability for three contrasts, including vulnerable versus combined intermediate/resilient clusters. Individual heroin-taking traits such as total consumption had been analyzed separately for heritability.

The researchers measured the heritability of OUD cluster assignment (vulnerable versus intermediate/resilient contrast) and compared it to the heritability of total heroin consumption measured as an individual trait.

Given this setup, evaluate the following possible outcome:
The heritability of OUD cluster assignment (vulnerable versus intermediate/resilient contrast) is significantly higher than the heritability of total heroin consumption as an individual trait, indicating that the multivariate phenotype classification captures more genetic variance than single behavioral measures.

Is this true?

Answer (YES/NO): NO